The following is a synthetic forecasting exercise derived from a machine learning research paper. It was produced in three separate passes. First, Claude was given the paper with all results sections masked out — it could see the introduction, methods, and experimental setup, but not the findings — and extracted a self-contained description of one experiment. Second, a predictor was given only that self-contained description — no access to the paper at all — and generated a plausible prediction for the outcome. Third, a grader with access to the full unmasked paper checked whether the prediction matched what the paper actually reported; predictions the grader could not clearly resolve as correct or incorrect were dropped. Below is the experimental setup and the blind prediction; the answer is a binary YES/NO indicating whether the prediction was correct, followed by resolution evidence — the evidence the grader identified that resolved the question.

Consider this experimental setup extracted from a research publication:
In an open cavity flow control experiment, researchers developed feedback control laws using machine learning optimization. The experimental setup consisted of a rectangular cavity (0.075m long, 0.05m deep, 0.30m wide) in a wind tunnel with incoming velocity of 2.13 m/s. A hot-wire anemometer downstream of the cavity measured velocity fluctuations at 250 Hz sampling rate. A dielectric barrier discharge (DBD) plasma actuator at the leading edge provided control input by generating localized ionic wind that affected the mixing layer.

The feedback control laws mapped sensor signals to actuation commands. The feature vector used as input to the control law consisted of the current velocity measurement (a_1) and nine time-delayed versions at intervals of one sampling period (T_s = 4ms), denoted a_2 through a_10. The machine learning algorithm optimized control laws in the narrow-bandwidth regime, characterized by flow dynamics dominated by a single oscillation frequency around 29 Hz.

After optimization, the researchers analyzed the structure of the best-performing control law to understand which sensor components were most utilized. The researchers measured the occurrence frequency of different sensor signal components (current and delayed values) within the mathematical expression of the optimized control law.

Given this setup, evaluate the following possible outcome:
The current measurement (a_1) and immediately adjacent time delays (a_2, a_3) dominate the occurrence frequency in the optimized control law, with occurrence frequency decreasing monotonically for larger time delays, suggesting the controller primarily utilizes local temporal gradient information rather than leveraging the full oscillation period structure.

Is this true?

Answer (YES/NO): NO